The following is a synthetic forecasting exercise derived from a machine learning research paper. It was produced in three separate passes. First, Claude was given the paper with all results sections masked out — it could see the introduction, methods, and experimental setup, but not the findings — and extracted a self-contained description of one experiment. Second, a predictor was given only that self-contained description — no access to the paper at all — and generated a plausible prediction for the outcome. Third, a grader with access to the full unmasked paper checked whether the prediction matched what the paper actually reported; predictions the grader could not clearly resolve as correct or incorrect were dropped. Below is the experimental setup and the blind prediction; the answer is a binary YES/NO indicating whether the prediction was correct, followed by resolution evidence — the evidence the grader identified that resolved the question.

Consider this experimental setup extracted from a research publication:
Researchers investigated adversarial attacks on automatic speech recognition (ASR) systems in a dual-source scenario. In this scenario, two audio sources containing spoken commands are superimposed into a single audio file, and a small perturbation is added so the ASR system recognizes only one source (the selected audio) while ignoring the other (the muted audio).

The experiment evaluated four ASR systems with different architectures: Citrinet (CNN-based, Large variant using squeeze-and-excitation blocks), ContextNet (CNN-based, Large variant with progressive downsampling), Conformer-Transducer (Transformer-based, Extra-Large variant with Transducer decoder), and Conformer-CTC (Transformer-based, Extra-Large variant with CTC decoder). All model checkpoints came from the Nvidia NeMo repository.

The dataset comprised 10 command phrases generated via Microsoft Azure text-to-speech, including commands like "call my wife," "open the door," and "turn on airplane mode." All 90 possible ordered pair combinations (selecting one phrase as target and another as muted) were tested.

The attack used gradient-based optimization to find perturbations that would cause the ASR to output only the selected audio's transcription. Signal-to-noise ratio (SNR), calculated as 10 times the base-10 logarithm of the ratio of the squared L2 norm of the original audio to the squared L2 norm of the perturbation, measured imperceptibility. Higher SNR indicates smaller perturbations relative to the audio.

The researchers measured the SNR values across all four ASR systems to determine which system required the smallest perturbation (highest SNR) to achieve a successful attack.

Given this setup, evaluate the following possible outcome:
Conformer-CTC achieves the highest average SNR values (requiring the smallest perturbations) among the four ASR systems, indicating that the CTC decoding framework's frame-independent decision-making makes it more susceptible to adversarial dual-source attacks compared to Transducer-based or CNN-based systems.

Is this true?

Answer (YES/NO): YES